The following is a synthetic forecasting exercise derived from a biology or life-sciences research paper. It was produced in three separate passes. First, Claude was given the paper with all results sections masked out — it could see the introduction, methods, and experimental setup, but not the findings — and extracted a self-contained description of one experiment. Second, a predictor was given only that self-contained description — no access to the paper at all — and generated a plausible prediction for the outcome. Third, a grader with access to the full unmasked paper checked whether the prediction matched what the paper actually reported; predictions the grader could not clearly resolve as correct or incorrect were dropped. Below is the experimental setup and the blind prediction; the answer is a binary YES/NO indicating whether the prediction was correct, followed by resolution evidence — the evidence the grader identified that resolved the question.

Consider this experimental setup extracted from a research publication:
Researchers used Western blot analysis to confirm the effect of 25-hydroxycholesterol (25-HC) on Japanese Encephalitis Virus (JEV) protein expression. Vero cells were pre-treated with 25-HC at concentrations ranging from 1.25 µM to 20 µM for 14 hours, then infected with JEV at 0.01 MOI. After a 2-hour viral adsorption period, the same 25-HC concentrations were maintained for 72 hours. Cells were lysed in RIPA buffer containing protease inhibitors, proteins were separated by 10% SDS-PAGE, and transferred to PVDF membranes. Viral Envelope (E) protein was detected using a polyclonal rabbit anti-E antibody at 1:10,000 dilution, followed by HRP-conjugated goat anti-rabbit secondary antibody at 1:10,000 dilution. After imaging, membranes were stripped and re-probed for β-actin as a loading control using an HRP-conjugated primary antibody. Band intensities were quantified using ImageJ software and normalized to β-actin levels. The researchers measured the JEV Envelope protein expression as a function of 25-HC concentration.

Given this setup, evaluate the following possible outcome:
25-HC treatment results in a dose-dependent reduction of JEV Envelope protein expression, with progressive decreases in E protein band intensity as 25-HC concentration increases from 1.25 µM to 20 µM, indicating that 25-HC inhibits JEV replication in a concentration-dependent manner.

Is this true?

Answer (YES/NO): YES